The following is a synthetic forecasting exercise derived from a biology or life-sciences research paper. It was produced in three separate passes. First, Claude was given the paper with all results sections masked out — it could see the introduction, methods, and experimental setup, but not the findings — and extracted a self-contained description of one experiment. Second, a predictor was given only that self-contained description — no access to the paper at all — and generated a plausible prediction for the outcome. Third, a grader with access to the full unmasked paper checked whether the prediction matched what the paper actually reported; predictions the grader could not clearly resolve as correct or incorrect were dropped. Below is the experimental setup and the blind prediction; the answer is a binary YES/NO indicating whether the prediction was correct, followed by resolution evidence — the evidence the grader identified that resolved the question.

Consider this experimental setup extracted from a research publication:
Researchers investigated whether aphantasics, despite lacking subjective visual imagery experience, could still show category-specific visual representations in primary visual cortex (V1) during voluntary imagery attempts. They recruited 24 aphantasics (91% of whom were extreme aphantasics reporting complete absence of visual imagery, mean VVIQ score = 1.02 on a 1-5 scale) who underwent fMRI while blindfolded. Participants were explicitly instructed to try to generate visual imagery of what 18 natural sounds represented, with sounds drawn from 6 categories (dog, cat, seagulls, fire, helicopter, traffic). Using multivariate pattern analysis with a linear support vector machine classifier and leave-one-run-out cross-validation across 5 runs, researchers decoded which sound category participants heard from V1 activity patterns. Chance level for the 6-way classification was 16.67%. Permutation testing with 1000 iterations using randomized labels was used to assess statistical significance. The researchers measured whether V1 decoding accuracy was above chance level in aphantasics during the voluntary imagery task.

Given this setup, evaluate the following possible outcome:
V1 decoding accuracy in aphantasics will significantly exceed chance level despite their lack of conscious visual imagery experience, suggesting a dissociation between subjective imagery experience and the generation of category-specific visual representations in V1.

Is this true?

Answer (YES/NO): NO